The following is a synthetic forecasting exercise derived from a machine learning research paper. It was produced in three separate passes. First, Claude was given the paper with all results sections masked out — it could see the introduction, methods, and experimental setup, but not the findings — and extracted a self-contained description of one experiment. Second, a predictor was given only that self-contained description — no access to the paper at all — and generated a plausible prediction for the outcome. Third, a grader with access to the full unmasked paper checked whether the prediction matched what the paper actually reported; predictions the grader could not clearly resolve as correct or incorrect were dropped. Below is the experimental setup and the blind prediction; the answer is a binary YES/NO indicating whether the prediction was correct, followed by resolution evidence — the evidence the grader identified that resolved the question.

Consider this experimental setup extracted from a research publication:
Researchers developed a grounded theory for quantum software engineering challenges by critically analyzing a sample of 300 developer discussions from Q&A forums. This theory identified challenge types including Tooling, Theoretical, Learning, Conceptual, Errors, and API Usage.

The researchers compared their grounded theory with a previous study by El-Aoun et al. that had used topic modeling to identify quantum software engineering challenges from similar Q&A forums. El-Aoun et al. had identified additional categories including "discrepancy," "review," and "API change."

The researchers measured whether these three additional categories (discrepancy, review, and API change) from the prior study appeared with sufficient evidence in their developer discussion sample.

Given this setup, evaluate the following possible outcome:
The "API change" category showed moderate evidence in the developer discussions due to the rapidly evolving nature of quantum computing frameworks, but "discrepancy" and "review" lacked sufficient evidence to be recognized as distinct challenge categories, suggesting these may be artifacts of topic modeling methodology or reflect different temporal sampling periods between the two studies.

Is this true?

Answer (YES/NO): NO